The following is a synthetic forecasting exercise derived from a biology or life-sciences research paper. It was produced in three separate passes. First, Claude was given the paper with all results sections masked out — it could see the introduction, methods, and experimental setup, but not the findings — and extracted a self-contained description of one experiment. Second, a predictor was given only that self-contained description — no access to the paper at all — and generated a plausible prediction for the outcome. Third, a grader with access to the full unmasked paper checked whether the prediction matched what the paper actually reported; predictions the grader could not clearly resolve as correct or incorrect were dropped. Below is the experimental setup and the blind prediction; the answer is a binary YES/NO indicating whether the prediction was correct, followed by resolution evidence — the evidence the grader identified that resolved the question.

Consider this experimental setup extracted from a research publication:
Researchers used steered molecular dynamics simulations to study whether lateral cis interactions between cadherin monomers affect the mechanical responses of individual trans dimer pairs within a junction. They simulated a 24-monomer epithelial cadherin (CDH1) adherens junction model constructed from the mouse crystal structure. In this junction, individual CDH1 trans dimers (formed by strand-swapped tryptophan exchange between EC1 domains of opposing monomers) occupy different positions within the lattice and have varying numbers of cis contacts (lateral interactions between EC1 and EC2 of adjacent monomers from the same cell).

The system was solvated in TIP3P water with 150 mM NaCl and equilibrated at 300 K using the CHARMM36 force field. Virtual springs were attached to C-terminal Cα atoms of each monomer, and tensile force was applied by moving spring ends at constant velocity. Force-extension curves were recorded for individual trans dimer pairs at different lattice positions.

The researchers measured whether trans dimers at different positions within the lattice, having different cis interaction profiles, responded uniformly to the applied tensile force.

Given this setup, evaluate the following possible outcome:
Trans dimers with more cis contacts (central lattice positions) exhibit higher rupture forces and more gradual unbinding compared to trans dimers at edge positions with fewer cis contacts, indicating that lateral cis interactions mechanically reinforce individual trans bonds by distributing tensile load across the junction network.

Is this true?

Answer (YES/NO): NO